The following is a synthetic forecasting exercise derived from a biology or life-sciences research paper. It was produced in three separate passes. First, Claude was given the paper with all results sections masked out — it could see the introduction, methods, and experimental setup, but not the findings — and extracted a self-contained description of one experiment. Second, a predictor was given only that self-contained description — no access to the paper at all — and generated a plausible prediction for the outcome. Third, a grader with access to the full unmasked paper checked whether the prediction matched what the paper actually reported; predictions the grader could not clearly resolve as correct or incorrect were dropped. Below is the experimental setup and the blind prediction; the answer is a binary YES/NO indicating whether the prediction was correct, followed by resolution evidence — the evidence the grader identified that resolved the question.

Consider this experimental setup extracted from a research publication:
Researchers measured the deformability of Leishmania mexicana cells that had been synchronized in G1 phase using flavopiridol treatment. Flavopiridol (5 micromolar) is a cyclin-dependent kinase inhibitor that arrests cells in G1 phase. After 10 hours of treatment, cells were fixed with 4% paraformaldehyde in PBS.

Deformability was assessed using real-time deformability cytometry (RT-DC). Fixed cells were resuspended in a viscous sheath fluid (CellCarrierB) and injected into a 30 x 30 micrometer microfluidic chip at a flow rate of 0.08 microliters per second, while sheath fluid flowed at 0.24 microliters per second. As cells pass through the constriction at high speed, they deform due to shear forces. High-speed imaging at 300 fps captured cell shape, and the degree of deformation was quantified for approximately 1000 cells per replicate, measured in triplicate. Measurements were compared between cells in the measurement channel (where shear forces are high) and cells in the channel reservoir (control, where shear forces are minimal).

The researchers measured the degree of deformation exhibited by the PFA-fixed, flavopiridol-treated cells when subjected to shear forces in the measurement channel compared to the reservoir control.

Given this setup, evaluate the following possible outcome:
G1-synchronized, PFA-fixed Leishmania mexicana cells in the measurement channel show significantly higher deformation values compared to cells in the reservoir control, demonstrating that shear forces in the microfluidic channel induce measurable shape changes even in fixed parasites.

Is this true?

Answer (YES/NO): YES